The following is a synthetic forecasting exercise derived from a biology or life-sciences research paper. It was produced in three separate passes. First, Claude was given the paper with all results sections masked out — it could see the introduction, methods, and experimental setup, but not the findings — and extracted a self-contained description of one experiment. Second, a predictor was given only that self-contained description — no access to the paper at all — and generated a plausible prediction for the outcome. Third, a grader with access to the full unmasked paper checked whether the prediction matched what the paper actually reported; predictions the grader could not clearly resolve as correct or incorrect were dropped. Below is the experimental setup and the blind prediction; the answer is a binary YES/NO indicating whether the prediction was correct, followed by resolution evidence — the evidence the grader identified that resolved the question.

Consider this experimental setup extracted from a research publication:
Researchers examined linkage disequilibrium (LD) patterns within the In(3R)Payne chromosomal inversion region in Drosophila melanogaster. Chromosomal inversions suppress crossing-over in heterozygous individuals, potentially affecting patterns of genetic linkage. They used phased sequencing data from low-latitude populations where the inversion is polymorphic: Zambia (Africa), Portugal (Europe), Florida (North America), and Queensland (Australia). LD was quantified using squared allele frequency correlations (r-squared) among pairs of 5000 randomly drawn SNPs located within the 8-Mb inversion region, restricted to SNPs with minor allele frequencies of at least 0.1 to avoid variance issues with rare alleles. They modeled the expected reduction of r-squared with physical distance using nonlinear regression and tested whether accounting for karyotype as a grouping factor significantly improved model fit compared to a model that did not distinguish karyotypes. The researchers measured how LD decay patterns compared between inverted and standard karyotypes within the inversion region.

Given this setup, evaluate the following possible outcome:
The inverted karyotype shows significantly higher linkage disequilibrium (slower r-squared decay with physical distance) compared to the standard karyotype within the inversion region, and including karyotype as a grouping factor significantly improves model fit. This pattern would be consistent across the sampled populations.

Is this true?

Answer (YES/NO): NO